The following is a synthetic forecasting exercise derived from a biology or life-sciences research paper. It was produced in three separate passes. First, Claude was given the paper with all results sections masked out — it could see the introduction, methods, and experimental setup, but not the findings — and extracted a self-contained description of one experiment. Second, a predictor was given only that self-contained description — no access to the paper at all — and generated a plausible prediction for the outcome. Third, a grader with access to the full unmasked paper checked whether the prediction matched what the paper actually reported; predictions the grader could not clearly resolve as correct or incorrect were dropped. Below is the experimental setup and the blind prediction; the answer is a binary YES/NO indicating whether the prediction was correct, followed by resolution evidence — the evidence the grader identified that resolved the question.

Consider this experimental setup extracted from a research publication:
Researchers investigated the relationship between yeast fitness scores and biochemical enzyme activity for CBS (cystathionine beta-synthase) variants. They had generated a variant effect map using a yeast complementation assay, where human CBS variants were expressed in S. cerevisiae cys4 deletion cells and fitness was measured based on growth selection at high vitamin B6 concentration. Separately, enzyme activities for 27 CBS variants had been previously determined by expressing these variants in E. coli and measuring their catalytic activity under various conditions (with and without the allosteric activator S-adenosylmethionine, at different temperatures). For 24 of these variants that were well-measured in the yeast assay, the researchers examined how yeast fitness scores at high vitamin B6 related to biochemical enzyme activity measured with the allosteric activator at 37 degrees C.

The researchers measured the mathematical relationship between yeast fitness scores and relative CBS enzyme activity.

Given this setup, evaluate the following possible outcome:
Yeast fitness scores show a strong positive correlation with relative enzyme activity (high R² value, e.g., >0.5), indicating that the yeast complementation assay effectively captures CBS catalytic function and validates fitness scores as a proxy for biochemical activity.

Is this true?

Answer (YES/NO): YES